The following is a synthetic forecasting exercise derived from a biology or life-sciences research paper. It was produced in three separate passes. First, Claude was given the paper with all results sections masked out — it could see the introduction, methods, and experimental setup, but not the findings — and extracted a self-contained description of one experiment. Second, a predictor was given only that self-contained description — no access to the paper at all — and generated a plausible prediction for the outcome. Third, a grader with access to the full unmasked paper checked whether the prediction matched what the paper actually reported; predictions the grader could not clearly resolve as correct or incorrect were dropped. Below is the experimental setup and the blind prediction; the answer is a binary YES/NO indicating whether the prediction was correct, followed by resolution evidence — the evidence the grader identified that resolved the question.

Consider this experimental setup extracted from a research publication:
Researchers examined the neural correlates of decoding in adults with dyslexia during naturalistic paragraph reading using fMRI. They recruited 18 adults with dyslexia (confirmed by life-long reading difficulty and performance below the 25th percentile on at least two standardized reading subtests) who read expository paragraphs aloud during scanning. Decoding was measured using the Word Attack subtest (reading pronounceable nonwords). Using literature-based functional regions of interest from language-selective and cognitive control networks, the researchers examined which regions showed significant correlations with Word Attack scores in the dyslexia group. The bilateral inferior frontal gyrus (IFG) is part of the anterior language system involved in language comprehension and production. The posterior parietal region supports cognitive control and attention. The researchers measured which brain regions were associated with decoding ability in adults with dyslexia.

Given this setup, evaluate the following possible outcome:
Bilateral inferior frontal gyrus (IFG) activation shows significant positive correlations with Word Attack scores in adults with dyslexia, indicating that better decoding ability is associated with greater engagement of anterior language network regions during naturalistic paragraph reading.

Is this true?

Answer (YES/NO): NO